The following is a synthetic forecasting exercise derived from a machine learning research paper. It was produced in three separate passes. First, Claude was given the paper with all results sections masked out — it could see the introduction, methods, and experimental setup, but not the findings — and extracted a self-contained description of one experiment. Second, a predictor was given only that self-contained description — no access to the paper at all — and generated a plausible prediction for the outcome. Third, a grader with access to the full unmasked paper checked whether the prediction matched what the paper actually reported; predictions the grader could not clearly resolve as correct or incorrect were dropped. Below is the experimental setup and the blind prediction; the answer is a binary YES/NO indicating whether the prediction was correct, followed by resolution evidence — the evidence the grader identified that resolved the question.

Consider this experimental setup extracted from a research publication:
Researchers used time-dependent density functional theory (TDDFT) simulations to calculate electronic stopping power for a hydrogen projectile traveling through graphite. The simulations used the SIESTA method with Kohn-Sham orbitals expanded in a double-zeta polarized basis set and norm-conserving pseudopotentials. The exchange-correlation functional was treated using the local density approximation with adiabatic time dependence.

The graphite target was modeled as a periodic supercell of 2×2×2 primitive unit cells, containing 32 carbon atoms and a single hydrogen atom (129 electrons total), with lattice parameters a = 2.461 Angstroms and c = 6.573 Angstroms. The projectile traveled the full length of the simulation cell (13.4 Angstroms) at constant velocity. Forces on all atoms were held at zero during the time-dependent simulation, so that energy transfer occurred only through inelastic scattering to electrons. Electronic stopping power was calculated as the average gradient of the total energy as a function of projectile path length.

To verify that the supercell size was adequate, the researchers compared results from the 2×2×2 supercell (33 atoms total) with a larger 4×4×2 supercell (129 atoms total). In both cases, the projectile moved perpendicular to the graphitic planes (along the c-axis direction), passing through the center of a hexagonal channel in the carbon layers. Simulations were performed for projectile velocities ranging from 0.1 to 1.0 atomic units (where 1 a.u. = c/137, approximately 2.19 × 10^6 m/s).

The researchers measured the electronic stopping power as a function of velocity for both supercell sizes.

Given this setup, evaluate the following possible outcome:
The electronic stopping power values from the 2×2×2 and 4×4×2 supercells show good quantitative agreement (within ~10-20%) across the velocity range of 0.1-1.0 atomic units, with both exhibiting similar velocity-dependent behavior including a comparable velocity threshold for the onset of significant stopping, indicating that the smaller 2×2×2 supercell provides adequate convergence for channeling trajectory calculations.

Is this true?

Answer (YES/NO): YES